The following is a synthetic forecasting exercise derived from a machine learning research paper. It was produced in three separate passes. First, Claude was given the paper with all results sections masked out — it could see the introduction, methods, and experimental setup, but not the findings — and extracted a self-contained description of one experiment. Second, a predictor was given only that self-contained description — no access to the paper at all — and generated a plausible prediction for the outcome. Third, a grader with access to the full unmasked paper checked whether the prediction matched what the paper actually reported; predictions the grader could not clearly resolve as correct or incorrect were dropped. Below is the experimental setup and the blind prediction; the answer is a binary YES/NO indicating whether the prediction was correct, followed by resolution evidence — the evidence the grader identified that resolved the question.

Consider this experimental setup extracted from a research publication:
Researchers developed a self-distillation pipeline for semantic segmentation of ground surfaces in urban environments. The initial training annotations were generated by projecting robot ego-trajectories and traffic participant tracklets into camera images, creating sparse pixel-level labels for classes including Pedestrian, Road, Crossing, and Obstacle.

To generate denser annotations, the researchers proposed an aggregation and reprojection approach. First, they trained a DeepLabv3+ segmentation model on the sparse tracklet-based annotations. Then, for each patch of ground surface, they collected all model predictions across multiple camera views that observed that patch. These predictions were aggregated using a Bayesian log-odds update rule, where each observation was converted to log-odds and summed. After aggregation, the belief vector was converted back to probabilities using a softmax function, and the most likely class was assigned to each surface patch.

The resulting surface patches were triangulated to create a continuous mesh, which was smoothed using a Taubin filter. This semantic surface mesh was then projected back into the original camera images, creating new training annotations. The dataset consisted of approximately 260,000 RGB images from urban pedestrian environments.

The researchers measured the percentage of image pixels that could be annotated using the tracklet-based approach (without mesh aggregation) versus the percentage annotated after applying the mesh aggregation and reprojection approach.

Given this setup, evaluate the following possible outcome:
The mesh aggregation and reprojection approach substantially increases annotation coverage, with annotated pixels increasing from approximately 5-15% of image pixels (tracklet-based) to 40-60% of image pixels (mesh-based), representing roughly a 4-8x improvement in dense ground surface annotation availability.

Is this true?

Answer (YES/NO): NO